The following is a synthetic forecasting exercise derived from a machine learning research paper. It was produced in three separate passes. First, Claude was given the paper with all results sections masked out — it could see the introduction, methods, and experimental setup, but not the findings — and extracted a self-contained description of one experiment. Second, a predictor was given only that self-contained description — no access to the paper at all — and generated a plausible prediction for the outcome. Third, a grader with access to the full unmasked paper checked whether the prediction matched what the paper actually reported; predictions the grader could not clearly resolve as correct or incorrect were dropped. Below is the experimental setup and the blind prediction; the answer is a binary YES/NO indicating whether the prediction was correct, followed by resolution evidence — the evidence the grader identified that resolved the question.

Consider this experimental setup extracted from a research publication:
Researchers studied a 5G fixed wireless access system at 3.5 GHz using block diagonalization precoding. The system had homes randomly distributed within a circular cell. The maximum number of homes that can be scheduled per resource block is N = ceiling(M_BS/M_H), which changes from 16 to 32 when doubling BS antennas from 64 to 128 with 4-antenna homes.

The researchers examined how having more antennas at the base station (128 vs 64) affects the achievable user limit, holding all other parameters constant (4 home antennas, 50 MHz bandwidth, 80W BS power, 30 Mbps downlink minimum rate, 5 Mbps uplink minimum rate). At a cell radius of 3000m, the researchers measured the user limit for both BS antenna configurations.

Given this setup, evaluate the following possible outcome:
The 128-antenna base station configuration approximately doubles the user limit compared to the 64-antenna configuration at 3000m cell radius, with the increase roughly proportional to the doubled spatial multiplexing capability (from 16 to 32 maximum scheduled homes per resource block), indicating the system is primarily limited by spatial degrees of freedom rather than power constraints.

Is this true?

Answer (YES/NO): YES